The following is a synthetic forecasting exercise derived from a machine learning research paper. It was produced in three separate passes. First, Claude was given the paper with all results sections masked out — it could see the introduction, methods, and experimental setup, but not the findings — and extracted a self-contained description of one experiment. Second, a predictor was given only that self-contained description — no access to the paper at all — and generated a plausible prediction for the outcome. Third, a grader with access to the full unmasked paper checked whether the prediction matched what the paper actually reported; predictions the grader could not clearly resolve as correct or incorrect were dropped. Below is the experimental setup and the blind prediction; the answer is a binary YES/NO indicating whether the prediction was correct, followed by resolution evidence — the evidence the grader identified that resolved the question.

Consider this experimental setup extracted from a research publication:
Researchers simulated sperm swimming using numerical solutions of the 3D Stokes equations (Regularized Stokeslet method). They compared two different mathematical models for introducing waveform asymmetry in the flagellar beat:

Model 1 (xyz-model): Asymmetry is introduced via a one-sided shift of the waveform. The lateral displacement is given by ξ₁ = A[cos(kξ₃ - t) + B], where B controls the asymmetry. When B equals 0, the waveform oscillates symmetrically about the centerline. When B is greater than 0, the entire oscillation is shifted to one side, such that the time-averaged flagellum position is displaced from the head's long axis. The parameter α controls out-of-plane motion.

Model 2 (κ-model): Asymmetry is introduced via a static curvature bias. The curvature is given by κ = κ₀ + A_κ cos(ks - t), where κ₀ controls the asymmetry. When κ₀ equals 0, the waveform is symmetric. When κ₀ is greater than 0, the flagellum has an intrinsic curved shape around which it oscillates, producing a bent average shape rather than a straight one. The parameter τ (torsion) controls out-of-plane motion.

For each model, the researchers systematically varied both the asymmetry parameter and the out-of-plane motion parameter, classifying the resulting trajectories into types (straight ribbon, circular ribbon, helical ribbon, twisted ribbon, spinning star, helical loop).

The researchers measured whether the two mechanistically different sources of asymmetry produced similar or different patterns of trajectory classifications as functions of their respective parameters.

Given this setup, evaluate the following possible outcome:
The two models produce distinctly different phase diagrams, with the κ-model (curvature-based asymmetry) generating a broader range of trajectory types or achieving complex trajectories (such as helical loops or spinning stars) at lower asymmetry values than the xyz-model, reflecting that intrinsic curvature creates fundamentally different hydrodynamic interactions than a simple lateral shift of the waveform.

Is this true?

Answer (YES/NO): NO